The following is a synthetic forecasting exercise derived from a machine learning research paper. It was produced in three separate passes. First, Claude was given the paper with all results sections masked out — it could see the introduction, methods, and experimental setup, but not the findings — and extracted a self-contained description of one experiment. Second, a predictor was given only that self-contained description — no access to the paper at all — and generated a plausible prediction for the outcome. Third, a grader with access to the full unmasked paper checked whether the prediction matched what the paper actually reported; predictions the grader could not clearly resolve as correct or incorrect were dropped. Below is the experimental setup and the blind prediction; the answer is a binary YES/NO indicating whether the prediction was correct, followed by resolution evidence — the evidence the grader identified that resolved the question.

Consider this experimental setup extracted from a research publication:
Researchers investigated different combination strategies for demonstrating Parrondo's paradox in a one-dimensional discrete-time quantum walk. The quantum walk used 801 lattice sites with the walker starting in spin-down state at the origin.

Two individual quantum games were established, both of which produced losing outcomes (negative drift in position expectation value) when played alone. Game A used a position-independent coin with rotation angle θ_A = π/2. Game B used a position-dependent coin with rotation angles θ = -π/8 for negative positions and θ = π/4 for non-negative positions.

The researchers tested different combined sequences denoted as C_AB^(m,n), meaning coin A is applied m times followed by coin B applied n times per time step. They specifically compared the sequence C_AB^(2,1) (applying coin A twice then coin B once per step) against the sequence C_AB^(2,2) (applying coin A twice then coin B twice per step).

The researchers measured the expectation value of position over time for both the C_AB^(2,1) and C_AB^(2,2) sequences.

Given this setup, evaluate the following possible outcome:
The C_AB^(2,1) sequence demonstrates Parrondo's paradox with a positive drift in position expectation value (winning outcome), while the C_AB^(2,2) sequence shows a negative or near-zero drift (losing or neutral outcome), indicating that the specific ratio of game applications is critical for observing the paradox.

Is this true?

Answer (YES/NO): NO